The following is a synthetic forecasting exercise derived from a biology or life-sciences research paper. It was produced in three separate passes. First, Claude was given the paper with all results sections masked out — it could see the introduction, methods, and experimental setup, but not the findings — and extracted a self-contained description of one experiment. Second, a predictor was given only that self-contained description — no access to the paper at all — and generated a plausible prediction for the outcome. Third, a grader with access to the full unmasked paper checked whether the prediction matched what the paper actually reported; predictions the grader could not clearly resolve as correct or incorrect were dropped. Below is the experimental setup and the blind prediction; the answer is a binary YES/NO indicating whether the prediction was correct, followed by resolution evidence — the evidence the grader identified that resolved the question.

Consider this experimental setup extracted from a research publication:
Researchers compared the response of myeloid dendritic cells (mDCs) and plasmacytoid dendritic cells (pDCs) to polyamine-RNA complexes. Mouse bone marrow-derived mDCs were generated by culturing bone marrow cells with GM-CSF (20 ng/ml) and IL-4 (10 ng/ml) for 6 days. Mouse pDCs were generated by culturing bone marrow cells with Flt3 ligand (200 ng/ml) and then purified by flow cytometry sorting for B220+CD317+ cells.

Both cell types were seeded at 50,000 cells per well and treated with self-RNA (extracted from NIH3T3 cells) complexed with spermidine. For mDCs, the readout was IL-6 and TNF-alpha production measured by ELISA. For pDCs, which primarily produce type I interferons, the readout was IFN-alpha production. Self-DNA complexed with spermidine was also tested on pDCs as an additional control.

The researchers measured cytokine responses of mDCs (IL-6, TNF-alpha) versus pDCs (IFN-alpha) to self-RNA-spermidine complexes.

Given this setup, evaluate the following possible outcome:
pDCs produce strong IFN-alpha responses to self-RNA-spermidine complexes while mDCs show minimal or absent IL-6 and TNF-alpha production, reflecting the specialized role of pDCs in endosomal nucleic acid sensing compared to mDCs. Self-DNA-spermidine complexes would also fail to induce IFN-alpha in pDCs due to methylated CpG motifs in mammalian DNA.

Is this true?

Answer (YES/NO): NO